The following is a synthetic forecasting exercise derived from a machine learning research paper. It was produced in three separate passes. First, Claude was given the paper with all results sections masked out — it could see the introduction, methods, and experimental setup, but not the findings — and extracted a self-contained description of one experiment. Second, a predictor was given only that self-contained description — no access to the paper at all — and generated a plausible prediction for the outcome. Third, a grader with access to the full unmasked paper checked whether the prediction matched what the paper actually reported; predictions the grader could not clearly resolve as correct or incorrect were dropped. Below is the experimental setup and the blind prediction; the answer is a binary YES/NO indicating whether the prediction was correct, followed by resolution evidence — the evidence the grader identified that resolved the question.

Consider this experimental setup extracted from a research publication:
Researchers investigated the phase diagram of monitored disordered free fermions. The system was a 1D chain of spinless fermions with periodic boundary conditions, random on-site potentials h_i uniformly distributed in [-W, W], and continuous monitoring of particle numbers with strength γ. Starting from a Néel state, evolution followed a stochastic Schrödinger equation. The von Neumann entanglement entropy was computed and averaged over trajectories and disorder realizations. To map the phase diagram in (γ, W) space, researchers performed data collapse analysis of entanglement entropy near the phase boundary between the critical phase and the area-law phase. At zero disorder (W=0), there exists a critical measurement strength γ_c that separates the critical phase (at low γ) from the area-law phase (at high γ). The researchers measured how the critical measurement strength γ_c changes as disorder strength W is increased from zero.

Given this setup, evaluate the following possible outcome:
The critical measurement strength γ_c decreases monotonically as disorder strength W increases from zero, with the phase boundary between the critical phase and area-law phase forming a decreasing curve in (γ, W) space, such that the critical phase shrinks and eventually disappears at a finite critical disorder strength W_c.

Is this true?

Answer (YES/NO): NO